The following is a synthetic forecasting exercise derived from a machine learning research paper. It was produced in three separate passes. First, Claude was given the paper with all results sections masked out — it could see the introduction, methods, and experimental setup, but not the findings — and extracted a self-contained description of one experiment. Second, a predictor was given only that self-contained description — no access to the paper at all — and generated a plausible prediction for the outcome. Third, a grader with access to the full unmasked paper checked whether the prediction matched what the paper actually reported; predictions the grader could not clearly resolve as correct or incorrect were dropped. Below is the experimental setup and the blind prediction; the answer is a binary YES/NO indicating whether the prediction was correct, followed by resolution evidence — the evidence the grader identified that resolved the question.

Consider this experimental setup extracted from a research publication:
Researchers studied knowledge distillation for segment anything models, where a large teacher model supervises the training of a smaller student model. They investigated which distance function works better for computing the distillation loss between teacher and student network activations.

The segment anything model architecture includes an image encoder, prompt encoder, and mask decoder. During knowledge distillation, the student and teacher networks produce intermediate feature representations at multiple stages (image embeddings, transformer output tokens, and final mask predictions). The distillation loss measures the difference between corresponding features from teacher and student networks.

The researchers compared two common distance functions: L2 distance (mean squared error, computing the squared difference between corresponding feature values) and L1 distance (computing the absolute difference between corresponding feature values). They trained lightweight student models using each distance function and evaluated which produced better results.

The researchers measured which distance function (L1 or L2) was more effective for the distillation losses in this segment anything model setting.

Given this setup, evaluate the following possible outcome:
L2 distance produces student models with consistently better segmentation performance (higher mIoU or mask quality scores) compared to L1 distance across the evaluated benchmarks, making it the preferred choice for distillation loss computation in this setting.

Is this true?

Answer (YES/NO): NO